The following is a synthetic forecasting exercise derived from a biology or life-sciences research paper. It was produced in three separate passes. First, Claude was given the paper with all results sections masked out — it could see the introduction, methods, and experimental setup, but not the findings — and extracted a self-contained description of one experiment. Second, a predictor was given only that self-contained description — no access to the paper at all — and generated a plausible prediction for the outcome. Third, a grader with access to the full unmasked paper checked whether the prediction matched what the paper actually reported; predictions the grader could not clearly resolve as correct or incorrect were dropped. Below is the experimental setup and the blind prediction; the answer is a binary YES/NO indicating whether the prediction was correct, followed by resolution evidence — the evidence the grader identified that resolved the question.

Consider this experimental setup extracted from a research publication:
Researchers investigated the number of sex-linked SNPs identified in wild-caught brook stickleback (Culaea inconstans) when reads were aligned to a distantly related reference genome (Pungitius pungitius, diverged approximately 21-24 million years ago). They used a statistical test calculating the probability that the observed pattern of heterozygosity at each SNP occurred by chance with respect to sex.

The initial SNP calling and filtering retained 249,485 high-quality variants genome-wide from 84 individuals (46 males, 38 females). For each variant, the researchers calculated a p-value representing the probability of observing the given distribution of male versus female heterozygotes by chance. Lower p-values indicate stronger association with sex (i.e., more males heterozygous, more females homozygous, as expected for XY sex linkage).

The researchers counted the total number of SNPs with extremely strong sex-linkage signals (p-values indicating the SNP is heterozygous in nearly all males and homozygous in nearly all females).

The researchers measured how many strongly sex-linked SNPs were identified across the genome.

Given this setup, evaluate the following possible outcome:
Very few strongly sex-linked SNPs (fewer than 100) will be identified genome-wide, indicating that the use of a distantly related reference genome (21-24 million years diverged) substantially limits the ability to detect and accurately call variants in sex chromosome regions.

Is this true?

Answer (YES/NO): NO